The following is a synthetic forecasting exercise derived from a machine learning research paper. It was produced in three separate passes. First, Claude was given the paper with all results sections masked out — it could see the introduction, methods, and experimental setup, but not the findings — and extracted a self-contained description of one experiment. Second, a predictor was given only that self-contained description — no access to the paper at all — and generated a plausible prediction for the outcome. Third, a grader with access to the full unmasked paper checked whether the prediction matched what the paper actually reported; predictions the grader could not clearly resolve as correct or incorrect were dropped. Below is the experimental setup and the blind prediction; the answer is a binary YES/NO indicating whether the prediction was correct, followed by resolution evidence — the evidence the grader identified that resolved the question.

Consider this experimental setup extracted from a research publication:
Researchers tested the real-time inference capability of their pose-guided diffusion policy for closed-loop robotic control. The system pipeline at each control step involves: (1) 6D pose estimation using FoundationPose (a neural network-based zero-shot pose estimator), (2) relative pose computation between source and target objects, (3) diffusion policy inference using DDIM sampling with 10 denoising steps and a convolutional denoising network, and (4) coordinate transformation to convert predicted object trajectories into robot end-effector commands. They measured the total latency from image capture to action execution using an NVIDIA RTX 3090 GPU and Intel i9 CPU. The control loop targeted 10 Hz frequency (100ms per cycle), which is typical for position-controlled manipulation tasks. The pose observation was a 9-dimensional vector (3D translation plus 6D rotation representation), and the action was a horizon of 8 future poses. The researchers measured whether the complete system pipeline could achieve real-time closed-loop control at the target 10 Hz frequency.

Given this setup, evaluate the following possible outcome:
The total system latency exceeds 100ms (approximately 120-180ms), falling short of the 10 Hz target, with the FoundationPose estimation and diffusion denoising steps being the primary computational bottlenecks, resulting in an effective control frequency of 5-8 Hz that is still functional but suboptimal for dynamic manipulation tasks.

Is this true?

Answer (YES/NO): NO